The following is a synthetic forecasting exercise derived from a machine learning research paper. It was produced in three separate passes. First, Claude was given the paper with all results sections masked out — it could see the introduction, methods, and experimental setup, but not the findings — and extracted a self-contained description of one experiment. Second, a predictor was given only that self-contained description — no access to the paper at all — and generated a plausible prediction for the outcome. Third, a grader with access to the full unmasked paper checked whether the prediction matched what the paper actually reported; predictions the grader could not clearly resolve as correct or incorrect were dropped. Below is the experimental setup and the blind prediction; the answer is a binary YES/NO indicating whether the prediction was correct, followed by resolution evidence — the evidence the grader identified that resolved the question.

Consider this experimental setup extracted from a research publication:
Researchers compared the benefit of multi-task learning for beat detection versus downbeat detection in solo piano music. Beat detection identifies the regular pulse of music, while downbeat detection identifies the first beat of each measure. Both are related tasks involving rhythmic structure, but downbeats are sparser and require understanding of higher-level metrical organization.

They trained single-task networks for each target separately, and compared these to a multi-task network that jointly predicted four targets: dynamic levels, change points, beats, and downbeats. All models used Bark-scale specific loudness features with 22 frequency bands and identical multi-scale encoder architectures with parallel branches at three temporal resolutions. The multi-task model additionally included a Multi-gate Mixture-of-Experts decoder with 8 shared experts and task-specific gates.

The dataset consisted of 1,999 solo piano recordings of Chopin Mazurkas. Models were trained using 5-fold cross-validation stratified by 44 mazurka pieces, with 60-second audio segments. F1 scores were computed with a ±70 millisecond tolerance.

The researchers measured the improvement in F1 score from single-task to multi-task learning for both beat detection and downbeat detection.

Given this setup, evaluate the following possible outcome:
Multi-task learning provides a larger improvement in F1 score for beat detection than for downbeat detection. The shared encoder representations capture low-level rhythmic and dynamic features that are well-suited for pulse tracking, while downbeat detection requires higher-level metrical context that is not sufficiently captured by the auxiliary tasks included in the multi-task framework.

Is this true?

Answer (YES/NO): NO